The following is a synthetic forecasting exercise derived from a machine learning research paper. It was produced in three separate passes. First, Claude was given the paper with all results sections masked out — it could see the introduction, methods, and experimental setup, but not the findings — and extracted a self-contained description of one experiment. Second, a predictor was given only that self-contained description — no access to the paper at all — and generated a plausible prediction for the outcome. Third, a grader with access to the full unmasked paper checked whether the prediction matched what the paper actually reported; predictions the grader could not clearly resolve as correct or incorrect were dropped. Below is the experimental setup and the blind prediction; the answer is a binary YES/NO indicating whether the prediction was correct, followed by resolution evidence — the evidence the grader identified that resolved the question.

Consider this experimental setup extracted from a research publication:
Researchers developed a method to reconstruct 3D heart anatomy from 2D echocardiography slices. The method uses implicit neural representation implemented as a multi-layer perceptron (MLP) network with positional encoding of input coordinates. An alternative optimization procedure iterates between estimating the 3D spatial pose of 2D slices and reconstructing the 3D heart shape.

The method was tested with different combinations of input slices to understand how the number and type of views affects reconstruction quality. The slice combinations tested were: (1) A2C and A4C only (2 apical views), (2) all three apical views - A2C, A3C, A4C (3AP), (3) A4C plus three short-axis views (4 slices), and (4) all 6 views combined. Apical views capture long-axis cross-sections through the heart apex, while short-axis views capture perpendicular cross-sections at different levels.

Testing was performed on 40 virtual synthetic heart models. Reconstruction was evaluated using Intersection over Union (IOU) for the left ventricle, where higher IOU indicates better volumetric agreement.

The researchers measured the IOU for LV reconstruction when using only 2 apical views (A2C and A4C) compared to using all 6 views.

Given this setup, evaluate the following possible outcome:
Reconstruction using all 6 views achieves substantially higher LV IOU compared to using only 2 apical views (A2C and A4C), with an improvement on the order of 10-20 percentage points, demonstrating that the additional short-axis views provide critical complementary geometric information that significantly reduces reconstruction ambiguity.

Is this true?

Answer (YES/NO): NO